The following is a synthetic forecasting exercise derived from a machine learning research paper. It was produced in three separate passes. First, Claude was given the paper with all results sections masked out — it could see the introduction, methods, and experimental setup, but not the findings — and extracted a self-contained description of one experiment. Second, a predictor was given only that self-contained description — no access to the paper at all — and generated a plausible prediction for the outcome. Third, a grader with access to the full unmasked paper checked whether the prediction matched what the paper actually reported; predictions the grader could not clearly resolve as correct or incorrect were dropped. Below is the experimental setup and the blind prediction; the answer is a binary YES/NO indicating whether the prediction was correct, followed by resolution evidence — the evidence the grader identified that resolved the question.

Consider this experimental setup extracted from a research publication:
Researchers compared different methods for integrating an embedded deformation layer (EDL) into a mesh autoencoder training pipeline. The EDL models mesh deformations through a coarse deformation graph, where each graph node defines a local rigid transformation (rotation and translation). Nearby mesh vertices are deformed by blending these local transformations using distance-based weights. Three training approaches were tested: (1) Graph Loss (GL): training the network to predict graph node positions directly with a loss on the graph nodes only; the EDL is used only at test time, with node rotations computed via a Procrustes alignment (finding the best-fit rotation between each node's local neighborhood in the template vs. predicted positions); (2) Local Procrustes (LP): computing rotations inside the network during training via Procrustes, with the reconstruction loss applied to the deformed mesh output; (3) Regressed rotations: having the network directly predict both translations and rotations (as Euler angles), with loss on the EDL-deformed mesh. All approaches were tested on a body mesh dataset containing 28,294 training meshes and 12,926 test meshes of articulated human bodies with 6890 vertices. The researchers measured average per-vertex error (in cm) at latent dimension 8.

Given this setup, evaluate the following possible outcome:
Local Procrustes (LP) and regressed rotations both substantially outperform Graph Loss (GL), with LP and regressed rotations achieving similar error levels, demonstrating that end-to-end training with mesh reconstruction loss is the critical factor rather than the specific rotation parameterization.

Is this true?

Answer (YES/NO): NO